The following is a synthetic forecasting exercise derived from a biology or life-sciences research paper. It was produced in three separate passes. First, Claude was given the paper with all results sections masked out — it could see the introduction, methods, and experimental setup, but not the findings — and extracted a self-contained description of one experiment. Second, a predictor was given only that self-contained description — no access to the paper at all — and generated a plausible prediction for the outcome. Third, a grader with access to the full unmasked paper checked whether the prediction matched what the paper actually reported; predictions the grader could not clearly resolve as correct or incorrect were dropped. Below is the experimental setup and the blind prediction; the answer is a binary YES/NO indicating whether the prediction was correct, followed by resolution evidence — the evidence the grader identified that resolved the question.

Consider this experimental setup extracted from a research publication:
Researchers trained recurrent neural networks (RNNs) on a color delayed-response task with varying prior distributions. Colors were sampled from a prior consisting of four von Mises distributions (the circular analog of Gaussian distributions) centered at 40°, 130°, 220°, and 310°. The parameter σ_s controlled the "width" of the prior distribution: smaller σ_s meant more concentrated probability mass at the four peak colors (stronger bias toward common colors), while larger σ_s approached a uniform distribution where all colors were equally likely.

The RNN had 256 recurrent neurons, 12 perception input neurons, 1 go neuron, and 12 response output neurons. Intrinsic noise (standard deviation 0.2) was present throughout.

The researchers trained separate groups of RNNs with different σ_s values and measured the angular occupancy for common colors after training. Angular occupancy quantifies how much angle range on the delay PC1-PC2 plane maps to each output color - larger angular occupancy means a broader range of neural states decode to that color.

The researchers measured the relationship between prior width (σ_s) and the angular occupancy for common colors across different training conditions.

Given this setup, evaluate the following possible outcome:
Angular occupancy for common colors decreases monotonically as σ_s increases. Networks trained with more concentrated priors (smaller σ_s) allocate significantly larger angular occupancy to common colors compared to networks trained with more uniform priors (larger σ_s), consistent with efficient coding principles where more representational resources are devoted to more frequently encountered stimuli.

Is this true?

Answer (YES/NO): YES